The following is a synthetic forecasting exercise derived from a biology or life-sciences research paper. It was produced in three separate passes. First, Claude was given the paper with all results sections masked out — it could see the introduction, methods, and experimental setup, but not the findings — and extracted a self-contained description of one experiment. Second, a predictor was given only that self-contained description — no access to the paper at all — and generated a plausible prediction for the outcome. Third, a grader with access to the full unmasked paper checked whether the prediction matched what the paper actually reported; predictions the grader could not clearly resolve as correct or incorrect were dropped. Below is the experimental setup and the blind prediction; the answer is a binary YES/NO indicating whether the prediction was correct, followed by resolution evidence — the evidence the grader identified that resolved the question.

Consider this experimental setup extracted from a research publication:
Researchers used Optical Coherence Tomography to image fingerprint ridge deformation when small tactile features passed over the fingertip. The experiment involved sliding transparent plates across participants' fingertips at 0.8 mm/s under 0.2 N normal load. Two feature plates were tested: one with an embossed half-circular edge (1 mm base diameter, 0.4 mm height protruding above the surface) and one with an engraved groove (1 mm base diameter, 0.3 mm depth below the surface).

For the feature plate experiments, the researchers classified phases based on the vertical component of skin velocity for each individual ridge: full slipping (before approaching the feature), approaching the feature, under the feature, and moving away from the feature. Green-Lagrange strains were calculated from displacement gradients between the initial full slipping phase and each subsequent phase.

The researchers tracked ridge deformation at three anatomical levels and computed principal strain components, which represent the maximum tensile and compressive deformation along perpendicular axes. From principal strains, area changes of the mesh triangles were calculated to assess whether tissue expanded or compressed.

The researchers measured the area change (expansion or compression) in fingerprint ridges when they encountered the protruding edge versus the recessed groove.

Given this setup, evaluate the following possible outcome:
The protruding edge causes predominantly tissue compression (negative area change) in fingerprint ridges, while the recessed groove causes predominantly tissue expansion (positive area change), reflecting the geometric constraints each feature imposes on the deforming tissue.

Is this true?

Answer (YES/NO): NO